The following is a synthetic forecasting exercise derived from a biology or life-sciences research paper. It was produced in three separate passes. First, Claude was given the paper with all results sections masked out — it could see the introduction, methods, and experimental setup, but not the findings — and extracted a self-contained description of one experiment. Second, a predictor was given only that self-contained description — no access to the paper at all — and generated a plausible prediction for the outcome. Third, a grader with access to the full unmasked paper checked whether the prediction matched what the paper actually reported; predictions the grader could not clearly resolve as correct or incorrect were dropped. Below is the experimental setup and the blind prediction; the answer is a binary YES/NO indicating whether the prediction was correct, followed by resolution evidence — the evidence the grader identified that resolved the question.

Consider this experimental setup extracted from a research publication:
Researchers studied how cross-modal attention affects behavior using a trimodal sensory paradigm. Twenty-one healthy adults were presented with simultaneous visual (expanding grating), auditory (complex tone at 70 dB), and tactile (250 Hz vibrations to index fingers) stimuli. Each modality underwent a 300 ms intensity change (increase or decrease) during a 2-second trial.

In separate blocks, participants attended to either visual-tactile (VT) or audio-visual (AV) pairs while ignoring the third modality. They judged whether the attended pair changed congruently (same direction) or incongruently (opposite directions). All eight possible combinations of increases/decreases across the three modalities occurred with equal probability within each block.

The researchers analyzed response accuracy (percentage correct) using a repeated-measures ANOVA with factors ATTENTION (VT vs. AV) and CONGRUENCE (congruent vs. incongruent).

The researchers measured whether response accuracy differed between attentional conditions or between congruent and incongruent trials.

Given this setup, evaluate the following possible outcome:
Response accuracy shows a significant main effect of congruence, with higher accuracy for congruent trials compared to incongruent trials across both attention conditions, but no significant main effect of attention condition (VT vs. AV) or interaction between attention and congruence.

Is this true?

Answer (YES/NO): NO